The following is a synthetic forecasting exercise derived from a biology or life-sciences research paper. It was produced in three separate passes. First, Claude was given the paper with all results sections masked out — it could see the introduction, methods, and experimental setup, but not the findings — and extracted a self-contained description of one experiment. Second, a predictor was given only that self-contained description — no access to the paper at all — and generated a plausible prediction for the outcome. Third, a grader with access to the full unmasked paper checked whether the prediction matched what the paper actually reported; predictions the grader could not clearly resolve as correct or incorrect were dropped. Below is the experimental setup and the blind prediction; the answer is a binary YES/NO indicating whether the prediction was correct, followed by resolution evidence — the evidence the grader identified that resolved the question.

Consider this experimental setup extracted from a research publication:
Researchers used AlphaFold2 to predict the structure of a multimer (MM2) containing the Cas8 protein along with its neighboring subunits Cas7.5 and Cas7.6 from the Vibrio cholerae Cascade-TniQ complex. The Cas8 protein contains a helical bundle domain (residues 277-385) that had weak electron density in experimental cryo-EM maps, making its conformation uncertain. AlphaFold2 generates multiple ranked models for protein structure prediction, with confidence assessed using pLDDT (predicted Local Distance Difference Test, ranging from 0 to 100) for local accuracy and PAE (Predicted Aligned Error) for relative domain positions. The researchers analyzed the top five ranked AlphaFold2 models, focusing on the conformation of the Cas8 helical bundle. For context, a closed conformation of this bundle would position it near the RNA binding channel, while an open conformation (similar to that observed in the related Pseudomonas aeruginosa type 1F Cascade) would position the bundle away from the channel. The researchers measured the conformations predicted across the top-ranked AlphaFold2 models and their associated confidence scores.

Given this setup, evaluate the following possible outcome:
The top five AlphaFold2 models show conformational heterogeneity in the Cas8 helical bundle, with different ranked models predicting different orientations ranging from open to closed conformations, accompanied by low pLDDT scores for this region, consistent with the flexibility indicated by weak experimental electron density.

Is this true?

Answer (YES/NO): NO